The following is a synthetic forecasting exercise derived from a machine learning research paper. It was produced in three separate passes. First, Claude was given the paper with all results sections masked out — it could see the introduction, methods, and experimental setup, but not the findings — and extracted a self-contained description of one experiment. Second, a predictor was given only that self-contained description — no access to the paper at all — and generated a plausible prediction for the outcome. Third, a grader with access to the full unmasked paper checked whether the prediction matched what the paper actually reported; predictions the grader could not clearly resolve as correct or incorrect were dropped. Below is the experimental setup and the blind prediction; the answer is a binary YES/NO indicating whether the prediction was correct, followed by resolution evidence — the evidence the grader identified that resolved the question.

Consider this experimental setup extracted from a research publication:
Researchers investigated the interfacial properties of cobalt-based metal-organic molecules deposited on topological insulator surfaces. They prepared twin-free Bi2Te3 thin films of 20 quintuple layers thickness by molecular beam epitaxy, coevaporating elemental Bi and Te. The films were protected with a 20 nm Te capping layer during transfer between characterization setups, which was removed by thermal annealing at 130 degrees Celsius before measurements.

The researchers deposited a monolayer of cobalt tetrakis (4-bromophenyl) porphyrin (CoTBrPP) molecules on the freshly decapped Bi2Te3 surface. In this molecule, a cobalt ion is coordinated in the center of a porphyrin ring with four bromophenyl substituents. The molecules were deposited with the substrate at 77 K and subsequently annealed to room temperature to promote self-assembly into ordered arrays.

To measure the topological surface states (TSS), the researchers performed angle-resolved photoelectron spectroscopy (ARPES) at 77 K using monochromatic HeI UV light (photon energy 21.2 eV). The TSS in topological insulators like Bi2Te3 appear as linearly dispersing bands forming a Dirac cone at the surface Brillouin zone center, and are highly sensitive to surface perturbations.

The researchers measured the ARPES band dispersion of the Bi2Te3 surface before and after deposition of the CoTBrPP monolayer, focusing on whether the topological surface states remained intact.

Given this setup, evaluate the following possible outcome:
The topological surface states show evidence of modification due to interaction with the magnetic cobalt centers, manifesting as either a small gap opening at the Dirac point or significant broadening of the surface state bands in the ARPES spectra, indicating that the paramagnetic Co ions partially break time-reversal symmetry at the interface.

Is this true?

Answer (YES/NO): NO